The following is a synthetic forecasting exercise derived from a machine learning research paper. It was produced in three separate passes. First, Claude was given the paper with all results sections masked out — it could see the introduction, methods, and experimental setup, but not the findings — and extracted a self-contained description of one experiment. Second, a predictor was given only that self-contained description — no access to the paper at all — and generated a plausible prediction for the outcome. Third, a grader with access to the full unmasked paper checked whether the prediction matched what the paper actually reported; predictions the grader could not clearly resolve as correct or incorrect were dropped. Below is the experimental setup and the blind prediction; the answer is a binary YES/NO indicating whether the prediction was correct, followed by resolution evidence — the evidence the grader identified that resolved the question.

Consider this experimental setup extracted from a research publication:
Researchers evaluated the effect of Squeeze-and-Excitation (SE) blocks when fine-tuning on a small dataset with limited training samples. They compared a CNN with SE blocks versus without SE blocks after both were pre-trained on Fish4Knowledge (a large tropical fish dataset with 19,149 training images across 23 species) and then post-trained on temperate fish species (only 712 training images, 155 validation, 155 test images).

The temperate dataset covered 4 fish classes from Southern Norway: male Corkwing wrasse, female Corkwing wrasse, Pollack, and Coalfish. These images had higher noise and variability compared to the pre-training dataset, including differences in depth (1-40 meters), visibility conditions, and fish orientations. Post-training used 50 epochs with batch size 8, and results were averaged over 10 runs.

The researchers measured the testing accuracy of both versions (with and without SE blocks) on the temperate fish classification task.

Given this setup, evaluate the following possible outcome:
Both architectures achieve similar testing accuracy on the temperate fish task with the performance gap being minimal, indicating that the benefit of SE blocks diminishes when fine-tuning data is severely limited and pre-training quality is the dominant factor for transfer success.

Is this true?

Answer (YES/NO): NO